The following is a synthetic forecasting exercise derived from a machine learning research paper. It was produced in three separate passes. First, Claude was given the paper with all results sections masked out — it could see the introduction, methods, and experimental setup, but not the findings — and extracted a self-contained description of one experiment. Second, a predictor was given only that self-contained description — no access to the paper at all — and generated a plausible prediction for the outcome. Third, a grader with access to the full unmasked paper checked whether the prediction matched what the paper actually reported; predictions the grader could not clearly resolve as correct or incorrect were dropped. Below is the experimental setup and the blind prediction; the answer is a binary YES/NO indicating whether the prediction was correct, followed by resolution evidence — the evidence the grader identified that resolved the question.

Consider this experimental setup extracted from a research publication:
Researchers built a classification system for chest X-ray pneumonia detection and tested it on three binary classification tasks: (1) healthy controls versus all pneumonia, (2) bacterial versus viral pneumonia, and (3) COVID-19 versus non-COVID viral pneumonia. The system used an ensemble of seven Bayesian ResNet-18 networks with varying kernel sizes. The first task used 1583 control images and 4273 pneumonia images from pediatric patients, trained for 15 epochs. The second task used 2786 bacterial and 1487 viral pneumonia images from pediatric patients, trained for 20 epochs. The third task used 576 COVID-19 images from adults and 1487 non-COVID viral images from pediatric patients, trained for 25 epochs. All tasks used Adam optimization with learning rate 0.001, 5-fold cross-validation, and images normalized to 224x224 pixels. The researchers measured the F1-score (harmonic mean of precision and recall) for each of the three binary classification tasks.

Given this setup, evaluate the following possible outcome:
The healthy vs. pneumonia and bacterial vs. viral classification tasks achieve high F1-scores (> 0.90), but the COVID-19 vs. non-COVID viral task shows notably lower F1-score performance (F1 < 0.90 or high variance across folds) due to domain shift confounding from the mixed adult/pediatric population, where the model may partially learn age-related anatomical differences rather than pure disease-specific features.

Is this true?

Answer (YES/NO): NO